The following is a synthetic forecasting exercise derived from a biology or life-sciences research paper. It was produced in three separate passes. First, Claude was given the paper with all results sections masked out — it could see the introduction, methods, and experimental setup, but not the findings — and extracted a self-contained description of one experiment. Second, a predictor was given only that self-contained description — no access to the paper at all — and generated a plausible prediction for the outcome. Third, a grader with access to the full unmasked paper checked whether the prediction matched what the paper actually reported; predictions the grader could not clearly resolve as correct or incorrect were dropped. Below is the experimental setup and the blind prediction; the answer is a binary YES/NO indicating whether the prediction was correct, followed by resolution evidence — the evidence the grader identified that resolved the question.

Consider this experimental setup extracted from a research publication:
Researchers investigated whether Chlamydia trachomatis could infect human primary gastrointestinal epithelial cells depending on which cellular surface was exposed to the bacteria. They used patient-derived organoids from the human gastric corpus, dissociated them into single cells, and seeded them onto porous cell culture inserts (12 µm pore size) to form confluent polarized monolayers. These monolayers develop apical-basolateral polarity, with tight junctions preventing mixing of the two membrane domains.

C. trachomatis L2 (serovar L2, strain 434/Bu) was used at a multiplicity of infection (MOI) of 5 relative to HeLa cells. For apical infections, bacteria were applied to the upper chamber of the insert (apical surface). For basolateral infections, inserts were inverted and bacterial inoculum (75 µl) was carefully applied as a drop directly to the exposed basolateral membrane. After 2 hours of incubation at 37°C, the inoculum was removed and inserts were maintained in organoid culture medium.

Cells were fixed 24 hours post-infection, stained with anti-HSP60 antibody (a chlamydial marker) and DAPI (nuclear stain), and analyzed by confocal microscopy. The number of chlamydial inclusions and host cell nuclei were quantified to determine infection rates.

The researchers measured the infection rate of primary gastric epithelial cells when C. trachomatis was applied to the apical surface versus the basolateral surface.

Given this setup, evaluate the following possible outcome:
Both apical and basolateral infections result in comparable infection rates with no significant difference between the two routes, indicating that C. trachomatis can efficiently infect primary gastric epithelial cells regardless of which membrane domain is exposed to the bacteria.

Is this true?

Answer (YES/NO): NO